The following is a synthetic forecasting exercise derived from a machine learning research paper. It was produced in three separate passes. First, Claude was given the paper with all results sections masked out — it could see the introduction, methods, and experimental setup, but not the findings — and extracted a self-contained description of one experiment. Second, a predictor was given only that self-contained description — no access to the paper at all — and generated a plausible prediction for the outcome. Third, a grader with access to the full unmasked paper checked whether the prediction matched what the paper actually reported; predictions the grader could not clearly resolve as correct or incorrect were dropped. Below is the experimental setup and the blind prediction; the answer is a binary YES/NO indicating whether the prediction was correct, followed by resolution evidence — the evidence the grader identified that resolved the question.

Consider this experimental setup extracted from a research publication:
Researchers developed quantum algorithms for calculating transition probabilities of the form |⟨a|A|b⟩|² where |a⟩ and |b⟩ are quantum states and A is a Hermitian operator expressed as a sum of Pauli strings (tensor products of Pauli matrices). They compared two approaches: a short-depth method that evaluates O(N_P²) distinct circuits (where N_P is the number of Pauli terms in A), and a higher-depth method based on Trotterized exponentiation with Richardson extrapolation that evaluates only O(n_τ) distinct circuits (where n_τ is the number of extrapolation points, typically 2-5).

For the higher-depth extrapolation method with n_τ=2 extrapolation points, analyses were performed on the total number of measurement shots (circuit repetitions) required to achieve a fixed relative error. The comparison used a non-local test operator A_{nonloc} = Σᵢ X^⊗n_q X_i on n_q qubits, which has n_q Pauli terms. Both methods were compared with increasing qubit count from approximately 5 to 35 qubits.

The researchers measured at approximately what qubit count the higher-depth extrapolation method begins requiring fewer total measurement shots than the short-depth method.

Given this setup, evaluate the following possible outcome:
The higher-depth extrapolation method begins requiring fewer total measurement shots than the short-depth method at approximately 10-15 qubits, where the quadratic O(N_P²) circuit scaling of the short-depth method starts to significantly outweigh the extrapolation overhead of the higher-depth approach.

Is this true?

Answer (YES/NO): NO